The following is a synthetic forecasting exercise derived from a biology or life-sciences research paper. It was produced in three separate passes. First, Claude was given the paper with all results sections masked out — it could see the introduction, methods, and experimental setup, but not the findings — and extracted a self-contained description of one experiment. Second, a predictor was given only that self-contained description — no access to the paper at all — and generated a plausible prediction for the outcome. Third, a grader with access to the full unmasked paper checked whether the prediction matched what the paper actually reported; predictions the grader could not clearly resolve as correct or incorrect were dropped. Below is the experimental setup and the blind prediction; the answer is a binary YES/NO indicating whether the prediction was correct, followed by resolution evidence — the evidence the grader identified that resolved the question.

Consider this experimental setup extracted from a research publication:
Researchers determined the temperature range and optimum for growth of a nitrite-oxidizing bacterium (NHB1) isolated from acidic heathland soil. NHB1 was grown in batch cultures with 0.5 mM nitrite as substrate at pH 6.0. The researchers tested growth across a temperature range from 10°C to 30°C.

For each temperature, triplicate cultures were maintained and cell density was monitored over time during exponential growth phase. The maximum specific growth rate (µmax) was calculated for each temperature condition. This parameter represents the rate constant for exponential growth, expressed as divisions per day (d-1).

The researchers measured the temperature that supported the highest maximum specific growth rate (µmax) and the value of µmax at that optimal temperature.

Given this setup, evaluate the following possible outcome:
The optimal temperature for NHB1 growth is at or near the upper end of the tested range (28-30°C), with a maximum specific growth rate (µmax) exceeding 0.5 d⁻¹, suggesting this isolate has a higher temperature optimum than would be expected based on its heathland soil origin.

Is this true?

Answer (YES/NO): NO